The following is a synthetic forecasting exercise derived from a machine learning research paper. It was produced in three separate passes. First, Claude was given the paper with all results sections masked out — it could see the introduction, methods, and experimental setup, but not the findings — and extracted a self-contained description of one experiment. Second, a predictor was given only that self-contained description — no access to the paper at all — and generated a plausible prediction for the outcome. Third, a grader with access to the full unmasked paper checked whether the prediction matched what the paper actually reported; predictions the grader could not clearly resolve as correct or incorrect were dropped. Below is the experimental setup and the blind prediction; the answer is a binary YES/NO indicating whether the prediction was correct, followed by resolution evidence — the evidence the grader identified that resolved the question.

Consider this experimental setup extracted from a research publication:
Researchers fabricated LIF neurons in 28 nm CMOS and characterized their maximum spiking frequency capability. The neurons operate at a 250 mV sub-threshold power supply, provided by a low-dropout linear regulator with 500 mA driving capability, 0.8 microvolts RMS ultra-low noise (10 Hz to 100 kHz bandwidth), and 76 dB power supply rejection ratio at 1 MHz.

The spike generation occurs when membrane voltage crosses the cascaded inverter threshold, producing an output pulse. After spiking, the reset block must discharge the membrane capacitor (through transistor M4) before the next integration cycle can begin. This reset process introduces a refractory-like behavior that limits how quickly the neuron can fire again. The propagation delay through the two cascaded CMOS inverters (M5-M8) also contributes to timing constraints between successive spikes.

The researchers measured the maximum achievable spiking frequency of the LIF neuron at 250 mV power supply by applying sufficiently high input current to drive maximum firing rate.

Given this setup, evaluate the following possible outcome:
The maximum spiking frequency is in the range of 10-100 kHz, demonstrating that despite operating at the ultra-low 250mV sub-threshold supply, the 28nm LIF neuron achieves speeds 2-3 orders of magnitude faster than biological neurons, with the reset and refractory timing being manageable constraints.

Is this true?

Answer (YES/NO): NO